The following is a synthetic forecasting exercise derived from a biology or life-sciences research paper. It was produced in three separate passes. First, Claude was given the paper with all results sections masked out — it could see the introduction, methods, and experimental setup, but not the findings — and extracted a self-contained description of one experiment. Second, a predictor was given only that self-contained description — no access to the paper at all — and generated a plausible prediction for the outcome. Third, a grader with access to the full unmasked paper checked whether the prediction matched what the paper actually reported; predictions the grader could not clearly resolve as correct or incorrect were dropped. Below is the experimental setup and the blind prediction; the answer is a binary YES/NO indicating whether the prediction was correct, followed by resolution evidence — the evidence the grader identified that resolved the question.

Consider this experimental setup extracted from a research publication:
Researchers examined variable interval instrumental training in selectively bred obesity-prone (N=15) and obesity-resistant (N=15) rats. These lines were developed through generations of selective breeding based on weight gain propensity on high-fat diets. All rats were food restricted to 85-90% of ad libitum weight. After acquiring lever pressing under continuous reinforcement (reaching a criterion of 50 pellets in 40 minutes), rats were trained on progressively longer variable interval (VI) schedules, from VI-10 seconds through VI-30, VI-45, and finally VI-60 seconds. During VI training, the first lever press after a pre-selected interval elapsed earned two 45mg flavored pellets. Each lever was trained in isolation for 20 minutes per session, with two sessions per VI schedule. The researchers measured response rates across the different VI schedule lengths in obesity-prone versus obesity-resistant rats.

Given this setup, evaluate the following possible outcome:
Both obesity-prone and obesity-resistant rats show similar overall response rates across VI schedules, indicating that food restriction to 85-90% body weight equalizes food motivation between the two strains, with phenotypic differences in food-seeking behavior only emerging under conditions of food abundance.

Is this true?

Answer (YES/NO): NO